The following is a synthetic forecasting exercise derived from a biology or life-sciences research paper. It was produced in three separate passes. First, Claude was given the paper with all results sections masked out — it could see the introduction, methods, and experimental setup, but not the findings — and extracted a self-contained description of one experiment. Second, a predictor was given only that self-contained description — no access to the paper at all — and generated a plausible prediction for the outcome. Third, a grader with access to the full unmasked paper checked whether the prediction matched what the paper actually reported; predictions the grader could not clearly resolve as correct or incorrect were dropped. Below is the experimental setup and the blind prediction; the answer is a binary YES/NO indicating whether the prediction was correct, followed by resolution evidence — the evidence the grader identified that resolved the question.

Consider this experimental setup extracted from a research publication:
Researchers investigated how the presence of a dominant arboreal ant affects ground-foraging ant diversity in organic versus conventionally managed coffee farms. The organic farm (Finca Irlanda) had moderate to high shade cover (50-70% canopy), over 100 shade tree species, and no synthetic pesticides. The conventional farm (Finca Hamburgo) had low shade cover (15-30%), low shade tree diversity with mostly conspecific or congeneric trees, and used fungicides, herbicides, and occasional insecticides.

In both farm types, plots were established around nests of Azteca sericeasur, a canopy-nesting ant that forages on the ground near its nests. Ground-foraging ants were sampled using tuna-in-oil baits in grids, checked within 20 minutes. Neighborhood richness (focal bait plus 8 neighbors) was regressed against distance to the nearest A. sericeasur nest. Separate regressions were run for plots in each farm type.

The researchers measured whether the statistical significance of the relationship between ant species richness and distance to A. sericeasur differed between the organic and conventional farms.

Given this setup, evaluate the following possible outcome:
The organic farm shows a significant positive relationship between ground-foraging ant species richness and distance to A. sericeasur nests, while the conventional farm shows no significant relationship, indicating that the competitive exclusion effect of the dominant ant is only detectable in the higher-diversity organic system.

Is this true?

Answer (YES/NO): NO